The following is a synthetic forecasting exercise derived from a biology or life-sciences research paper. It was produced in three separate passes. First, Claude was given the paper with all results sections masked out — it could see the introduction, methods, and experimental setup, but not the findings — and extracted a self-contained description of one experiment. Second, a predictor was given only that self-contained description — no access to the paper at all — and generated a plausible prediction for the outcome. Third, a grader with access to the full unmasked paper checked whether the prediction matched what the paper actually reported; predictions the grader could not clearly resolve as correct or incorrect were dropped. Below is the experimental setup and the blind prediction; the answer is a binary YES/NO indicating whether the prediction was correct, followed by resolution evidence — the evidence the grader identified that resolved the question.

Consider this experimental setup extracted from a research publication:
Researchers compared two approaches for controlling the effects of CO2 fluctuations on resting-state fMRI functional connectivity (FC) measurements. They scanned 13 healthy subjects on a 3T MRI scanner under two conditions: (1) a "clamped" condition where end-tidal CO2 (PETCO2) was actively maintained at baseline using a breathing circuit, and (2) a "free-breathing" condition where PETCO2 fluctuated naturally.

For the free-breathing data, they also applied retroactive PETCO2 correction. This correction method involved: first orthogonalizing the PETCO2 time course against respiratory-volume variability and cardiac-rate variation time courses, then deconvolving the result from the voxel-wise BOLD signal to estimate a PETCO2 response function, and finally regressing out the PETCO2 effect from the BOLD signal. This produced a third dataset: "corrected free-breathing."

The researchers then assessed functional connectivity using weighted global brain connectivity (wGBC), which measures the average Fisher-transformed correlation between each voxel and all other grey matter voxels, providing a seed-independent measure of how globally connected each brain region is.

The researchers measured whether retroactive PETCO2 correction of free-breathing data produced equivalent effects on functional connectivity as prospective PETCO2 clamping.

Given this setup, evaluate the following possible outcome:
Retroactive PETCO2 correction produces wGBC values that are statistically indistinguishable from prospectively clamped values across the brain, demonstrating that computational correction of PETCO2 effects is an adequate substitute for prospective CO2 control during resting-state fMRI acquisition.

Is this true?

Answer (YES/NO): NO